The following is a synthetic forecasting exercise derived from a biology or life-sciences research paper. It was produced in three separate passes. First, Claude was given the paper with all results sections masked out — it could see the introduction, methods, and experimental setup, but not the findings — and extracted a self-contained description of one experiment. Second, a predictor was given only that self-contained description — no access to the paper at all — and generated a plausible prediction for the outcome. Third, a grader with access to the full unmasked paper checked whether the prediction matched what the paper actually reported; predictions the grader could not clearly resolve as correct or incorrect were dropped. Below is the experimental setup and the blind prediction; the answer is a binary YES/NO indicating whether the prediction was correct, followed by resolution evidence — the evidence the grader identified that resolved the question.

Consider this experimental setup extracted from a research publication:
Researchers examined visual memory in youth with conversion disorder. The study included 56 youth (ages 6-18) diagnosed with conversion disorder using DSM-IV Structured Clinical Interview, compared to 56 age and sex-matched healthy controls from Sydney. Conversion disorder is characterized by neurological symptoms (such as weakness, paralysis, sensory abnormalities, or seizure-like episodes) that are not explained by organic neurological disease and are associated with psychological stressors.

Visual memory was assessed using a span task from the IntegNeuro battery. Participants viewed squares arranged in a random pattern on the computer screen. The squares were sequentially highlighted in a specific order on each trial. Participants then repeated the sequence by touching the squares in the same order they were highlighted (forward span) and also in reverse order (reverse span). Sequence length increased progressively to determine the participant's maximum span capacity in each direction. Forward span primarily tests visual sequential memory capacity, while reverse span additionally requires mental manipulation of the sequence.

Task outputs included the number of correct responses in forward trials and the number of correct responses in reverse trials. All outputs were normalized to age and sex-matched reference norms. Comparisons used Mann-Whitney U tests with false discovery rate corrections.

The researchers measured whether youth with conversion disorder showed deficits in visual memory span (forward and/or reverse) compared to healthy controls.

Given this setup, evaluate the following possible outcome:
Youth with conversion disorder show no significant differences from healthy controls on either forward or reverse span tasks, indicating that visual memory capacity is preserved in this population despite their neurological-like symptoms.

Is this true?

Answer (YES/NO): YES